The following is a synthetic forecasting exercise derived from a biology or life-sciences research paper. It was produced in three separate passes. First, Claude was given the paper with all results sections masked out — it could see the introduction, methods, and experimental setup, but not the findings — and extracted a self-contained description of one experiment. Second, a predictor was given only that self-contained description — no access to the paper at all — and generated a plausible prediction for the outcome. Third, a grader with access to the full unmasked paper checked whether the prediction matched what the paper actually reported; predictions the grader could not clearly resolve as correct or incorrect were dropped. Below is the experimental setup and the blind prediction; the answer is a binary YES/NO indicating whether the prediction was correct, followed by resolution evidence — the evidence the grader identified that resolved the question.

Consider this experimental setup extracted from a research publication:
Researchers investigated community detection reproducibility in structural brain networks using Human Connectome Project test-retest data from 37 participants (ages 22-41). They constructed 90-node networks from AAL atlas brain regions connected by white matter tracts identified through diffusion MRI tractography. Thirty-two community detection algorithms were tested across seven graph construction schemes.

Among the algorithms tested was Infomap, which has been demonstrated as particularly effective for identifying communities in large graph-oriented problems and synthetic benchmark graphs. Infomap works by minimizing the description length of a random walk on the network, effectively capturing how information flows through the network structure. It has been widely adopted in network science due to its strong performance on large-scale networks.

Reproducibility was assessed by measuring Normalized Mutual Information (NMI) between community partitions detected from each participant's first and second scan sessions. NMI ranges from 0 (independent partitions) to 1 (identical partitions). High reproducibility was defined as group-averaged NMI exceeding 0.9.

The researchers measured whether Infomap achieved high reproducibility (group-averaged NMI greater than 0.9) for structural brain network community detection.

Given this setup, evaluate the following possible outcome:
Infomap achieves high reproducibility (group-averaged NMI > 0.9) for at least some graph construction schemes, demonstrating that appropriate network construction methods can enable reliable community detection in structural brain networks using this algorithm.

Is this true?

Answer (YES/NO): NO